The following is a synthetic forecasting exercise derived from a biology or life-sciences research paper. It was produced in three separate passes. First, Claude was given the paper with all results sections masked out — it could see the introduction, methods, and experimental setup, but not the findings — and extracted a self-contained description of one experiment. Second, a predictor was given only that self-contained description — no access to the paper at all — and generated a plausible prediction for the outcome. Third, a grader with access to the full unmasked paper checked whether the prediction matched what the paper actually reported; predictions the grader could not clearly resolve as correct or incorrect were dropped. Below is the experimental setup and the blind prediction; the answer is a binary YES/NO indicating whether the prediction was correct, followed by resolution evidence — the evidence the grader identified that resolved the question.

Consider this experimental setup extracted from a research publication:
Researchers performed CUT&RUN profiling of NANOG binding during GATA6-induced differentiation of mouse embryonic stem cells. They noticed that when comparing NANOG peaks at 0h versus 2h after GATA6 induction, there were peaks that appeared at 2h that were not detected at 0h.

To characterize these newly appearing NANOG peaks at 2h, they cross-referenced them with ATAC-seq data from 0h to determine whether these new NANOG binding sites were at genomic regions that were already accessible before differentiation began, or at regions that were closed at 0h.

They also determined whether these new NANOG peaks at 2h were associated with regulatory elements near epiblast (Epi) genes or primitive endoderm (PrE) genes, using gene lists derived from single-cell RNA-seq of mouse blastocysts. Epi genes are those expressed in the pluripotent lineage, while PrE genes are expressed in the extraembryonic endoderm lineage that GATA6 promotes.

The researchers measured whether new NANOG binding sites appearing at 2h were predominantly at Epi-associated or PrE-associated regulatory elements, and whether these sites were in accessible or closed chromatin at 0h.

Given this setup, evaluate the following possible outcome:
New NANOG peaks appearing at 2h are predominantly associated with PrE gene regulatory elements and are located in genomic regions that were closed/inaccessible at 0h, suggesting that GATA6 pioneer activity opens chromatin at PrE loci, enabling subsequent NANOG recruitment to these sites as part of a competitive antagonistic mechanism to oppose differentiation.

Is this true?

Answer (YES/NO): NO